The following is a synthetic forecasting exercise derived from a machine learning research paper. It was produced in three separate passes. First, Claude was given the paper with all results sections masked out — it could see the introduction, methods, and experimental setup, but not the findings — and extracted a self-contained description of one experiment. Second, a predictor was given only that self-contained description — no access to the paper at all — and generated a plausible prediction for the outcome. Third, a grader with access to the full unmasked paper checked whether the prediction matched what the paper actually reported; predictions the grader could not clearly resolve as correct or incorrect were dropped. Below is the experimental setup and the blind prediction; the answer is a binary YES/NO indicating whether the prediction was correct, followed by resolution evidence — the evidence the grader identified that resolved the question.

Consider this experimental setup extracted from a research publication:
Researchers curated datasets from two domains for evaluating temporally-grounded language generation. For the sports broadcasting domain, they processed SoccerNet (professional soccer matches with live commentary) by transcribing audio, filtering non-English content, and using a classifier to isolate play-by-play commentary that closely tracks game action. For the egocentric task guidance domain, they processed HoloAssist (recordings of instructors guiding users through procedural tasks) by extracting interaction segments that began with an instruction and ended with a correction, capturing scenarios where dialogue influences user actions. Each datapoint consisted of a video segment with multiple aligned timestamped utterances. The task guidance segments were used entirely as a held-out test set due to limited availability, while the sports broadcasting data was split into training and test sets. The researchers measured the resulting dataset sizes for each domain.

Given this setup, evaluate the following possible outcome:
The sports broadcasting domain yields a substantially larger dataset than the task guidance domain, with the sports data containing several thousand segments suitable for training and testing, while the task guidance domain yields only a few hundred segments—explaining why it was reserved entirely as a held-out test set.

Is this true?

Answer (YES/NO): NO